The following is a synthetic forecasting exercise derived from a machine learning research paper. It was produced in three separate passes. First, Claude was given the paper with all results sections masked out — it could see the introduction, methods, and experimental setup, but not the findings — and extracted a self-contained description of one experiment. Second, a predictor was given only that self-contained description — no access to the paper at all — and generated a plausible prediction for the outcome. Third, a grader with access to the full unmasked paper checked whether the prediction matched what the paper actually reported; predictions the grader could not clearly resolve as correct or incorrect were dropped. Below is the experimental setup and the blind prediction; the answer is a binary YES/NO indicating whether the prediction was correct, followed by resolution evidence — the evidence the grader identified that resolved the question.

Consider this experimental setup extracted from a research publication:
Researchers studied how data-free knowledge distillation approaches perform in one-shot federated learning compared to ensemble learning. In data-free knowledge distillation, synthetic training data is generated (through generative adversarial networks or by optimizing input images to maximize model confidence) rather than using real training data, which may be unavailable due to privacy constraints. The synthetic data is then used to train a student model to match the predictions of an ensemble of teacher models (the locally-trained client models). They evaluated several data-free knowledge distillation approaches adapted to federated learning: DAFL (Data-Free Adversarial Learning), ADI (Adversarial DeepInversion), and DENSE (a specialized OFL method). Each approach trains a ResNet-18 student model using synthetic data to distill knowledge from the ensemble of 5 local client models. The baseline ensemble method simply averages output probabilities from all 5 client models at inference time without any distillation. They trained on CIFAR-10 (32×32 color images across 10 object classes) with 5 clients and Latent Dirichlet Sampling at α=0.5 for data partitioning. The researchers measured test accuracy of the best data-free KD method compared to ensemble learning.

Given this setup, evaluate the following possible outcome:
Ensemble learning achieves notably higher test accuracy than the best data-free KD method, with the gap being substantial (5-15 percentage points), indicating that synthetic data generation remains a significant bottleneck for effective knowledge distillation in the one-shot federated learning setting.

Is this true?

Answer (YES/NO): NO